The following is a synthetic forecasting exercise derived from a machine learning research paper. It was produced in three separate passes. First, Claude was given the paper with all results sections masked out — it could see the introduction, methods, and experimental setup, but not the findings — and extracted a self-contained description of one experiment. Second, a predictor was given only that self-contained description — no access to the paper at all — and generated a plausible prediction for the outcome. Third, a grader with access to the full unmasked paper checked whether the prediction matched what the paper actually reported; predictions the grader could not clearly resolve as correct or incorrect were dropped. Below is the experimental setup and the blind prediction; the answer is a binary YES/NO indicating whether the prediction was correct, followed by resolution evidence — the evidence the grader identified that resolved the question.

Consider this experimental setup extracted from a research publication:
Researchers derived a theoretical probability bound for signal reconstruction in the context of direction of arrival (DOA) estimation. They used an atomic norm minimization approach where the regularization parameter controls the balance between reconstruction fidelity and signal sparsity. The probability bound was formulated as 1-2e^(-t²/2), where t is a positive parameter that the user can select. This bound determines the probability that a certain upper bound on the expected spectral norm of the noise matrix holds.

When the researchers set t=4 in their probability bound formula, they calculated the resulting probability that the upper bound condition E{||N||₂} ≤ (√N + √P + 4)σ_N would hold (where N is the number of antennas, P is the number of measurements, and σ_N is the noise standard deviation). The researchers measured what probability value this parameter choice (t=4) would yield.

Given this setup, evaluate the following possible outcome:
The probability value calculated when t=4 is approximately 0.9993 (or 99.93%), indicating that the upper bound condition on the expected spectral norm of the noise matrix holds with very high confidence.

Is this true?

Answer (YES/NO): YES